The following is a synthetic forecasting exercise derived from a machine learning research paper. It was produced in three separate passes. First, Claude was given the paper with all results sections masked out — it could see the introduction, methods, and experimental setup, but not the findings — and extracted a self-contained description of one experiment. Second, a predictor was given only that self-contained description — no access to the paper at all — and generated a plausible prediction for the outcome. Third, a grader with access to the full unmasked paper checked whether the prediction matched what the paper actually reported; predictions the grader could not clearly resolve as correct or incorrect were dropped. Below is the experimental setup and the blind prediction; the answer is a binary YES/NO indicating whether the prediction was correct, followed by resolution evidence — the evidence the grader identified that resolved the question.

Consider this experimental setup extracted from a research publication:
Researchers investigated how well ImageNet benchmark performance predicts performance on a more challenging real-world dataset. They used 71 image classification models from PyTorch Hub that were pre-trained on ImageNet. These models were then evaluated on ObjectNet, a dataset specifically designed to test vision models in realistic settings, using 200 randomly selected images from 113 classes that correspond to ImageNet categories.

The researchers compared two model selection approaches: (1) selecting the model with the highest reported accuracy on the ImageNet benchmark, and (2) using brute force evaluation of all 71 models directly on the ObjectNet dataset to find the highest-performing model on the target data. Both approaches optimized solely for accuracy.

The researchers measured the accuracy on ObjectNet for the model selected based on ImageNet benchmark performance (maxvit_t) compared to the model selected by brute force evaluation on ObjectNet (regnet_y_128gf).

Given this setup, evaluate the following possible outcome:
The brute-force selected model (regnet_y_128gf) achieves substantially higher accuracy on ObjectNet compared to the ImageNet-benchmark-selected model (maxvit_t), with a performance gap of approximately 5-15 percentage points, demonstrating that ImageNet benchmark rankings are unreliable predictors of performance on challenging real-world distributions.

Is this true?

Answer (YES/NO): NO